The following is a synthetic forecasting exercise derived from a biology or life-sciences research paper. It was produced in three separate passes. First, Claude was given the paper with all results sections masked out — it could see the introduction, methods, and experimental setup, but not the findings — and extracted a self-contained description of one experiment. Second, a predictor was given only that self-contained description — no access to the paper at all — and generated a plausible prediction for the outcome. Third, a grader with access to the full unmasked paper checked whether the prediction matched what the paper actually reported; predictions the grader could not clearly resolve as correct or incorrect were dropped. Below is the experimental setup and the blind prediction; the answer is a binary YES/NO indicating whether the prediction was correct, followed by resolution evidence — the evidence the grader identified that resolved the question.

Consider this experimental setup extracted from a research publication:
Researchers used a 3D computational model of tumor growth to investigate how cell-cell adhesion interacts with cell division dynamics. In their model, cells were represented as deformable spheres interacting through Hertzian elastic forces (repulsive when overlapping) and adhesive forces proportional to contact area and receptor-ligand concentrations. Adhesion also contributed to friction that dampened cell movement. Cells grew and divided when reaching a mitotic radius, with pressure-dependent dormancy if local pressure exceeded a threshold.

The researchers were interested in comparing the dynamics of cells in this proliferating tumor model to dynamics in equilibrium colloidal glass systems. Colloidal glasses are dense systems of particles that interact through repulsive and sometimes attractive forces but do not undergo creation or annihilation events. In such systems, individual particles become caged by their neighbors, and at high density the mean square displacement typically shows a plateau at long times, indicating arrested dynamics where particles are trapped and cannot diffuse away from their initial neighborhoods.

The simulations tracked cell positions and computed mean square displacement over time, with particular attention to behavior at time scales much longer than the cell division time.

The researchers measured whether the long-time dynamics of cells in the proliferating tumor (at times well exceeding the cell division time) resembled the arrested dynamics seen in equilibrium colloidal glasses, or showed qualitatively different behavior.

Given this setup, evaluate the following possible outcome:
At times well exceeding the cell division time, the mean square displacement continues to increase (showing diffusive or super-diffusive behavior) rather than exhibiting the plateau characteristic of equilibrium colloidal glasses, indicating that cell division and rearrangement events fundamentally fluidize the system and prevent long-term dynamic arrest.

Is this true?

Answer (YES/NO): YES